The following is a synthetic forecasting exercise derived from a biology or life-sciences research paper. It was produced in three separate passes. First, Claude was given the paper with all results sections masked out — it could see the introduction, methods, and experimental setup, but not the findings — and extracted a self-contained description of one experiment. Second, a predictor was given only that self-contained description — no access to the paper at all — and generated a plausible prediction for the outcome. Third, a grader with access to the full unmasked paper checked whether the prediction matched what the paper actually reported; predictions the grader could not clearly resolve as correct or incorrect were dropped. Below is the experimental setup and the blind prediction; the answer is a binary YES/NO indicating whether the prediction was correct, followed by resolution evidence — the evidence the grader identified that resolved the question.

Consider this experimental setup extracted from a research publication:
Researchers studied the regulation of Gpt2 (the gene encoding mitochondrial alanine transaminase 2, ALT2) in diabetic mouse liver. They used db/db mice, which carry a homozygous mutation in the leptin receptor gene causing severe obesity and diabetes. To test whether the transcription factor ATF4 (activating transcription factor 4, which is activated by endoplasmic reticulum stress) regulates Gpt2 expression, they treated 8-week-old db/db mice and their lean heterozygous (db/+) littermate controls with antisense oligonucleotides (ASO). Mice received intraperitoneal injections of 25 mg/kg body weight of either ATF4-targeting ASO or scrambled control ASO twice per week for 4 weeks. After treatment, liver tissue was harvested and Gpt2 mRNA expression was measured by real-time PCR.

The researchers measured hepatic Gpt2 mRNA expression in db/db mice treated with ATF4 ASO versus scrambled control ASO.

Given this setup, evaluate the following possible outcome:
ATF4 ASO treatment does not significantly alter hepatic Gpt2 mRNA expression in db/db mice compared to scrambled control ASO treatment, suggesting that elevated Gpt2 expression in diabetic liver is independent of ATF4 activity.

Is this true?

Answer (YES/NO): NO